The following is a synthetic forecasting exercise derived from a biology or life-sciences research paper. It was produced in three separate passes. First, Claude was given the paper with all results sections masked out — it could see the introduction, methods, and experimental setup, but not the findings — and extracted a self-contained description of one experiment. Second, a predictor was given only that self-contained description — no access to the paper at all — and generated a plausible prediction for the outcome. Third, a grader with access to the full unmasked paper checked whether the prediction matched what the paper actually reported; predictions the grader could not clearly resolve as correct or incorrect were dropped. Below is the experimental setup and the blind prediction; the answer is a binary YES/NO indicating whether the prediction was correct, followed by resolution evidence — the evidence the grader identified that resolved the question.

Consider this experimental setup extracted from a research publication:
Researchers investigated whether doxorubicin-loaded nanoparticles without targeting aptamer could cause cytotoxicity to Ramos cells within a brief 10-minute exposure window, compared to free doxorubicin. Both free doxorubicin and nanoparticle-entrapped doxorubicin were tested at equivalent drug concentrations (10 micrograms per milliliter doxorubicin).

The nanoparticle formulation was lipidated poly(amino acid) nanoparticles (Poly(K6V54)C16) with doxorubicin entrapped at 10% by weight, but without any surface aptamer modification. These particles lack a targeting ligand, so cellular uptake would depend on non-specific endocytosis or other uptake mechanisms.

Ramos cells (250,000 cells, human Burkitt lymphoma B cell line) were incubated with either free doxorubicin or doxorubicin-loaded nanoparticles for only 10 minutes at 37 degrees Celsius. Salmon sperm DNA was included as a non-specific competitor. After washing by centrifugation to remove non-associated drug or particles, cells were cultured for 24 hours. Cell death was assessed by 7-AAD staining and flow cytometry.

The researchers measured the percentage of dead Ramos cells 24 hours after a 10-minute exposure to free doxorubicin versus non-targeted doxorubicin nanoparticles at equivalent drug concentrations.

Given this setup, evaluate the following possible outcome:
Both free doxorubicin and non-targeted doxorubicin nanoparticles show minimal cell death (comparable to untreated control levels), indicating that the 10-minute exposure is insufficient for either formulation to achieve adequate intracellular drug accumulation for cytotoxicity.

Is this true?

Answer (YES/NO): NO